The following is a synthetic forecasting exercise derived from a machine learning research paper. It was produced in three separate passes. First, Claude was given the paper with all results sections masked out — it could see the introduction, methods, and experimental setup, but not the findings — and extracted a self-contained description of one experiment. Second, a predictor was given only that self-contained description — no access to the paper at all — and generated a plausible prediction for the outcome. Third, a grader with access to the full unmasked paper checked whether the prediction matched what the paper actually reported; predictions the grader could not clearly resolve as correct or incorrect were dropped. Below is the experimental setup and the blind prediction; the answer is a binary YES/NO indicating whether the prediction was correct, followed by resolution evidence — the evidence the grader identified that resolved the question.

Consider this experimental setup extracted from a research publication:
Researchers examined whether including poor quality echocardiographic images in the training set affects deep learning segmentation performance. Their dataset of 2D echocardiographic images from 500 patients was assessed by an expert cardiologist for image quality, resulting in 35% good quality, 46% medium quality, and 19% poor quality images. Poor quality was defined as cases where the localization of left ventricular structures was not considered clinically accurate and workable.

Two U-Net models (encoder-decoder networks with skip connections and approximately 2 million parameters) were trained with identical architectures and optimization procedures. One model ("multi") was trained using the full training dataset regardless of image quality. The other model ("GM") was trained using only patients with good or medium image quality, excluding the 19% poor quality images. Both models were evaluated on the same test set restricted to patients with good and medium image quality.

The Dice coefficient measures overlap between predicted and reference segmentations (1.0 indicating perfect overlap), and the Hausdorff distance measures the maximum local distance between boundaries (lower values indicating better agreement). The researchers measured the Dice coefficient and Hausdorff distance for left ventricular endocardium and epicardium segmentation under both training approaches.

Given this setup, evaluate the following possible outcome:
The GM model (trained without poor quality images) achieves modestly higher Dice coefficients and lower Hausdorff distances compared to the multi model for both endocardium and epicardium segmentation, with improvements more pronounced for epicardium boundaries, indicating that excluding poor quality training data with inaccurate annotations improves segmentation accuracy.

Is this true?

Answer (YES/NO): NO